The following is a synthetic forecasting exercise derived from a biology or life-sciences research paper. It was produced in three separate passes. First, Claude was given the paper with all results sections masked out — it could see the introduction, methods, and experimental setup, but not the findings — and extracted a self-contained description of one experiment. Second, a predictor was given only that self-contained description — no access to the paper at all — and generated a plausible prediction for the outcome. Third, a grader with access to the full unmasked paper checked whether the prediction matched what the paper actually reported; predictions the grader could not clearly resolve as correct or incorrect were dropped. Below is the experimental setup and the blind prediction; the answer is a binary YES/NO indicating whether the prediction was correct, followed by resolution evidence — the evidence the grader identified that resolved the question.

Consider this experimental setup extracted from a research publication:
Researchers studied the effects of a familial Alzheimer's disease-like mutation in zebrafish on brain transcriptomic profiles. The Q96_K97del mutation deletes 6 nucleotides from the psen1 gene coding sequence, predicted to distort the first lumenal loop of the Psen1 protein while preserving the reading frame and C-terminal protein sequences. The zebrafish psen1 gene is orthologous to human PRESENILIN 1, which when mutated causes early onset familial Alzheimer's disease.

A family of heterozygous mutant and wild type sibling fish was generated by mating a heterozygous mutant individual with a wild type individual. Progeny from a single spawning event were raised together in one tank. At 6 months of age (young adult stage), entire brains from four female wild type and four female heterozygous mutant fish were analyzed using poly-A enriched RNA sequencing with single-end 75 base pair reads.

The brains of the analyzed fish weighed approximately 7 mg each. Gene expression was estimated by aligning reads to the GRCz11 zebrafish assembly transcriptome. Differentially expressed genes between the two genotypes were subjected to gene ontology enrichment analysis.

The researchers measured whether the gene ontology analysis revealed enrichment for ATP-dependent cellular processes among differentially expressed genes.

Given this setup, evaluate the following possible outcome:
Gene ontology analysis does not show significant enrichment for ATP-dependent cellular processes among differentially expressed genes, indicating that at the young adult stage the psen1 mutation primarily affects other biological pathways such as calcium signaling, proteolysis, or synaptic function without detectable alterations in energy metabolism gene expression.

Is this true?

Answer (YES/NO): NO